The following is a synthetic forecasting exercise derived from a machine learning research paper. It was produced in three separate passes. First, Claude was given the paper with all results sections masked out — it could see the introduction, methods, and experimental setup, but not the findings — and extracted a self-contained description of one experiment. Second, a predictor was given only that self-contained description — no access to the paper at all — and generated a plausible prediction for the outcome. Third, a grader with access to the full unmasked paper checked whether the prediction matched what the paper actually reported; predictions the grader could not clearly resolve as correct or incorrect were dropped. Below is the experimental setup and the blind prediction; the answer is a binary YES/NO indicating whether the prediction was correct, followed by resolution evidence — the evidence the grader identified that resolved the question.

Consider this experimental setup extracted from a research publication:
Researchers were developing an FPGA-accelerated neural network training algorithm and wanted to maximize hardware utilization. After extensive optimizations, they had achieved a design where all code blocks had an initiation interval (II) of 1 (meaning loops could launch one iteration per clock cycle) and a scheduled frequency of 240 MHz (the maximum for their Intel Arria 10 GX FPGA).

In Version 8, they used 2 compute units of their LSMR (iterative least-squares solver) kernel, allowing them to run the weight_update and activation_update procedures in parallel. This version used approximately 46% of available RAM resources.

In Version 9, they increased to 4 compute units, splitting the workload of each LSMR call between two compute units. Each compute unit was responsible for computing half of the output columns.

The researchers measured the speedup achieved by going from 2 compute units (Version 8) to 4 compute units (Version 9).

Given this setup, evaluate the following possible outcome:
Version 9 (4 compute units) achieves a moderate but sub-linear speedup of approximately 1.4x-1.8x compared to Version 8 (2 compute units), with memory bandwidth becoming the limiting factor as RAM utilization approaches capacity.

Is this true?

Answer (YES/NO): NO